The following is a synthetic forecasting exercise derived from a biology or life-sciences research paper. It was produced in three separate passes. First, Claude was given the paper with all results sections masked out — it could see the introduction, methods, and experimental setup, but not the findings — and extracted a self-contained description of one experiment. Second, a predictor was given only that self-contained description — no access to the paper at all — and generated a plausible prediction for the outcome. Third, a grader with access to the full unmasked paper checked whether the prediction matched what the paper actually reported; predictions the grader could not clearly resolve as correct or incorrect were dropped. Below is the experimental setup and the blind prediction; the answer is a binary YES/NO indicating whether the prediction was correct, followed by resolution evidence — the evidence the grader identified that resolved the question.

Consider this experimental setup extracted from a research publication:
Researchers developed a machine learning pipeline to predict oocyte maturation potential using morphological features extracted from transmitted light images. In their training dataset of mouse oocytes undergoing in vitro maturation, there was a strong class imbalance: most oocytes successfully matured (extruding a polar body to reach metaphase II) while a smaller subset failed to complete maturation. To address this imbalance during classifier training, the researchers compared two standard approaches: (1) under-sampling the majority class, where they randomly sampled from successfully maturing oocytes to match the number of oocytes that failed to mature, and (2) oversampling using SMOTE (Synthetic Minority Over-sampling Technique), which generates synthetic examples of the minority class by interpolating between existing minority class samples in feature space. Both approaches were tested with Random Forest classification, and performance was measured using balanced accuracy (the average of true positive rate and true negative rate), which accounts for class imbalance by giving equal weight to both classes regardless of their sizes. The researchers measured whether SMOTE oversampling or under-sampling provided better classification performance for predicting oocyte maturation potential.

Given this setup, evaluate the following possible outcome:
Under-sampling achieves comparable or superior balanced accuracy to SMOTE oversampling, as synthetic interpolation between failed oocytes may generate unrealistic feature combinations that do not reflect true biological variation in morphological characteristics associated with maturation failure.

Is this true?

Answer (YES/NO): YES